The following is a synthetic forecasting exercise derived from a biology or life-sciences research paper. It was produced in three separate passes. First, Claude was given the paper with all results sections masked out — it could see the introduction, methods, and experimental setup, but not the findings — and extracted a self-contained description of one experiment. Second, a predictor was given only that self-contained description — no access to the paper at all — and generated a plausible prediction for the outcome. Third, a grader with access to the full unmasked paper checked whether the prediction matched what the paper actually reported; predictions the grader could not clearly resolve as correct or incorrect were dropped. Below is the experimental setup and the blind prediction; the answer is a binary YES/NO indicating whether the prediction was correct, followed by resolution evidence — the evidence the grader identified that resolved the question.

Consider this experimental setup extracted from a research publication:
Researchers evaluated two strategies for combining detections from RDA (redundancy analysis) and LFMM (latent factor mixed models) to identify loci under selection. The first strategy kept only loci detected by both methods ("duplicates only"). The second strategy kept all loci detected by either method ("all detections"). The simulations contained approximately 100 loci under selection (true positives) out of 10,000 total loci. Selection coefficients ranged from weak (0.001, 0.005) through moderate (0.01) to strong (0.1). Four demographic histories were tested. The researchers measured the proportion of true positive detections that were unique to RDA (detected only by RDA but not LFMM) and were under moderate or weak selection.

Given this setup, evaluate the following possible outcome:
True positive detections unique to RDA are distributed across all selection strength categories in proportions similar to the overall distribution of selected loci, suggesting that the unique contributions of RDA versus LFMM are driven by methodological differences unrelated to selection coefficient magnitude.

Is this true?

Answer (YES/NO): NO